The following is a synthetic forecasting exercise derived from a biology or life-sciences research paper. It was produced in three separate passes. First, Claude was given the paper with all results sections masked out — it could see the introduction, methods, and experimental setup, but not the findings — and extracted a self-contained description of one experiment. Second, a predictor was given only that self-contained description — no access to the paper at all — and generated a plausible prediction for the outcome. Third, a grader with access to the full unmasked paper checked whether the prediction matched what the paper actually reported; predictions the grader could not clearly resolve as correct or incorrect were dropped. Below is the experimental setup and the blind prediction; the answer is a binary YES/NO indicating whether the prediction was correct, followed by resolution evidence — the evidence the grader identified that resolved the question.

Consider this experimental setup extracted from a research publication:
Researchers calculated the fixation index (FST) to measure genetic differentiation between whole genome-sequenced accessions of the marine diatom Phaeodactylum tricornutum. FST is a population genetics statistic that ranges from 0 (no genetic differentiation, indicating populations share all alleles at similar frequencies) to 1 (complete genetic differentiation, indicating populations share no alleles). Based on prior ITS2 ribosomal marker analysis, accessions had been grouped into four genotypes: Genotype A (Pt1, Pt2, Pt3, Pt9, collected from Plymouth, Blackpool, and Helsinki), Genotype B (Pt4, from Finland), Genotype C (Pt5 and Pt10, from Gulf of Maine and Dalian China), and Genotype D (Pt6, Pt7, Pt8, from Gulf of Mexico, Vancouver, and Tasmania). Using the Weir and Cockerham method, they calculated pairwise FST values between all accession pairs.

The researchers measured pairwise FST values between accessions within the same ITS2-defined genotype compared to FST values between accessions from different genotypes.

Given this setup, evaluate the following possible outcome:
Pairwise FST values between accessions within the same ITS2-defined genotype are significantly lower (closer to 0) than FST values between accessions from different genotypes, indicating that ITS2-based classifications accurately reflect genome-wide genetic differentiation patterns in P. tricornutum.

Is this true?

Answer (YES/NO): YES